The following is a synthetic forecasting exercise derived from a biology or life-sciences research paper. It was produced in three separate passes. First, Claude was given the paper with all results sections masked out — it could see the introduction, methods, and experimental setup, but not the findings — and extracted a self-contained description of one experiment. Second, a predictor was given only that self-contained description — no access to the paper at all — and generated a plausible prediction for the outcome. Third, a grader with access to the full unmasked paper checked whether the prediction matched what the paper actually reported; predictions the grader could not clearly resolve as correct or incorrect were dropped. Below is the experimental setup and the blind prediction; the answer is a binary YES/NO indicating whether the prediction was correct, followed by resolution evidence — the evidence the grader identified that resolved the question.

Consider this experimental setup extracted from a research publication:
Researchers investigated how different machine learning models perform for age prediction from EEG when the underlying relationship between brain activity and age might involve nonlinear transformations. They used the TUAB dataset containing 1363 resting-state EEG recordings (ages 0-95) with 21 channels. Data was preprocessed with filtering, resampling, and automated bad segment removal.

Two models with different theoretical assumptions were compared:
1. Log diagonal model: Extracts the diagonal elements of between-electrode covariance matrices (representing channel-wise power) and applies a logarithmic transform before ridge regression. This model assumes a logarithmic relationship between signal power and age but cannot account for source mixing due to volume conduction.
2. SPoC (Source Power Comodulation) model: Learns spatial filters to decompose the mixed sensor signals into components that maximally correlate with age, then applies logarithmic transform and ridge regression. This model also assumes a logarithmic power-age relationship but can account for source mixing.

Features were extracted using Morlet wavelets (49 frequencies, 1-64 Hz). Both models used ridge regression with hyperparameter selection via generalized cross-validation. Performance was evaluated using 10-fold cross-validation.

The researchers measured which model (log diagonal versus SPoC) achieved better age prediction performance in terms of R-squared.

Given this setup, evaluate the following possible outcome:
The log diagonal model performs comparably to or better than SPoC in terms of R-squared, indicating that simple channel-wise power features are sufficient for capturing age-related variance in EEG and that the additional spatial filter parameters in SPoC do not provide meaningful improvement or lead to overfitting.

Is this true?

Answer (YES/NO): YES